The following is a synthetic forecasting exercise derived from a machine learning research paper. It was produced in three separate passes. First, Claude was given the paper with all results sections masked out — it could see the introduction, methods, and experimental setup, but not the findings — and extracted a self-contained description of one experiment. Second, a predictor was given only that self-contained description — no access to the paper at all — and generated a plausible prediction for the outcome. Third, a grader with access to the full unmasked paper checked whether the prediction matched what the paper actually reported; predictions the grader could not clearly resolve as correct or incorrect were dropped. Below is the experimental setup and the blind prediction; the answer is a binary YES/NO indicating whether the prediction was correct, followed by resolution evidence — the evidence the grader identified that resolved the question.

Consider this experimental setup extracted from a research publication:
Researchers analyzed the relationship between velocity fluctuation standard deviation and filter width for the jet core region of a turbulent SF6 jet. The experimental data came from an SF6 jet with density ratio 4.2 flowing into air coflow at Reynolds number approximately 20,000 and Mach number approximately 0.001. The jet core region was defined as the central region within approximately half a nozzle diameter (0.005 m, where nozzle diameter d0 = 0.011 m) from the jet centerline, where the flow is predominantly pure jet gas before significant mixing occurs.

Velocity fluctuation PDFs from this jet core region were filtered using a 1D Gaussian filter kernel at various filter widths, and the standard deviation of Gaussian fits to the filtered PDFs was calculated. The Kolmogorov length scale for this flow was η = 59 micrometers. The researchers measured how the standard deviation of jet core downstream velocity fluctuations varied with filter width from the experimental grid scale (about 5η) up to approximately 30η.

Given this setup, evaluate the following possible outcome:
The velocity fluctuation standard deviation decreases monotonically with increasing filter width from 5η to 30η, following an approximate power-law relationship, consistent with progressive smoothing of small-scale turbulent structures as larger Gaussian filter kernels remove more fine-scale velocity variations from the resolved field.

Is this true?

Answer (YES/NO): NO